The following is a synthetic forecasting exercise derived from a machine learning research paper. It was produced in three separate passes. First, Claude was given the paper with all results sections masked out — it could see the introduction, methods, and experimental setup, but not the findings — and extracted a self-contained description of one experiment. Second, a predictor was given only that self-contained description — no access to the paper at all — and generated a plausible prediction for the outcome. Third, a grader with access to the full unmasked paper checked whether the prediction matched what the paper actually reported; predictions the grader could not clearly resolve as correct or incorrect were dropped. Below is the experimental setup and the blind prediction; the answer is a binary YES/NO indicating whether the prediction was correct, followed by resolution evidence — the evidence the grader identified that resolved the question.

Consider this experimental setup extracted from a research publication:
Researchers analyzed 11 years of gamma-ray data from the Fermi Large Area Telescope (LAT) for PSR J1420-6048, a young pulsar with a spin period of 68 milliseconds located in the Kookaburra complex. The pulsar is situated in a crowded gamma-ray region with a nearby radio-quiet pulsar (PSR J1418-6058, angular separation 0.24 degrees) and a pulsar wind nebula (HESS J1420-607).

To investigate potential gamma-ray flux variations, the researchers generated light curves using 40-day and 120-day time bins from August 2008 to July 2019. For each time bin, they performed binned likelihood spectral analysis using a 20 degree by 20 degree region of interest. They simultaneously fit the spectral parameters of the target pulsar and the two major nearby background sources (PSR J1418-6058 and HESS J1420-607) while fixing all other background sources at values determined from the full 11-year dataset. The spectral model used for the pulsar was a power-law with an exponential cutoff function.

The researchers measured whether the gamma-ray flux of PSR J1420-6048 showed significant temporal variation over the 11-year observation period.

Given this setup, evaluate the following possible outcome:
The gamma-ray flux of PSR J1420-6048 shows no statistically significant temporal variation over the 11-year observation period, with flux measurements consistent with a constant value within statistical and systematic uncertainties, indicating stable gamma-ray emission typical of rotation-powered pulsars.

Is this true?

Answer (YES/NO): NO